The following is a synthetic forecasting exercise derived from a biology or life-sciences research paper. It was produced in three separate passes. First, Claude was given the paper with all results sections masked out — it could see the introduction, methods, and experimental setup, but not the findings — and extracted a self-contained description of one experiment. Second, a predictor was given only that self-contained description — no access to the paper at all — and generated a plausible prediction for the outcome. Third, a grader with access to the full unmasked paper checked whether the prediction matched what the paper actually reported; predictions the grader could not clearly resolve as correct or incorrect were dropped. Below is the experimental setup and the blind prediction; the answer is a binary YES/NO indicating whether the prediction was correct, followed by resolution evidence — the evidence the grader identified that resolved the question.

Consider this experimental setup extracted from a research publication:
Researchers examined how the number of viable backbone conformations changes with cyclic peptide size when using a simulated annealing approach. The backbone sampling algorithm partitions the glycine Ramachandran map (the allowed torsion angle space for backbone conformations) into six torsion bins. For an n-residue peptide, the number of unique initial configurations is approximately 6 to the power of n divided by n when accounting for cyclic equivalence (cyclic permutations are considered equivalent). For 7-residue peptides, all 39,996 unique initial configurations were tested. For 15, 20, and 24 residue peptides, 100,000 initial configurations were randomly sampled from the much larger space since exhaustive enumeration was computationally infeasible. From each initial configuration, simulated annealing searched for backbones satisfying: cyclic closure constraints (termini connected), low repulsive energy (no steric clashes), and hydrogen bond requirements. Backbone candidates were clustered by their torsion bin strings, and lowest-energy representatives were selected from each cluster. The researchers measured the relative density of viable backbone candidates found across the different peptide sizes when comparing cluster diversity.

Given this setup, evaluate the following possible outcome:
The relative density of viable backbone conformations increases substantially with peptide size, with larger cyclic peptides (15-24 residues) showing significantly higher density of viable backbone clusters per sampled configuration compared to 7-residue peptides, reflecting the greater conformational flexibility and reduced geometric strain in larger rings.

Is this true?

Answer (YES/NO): NO